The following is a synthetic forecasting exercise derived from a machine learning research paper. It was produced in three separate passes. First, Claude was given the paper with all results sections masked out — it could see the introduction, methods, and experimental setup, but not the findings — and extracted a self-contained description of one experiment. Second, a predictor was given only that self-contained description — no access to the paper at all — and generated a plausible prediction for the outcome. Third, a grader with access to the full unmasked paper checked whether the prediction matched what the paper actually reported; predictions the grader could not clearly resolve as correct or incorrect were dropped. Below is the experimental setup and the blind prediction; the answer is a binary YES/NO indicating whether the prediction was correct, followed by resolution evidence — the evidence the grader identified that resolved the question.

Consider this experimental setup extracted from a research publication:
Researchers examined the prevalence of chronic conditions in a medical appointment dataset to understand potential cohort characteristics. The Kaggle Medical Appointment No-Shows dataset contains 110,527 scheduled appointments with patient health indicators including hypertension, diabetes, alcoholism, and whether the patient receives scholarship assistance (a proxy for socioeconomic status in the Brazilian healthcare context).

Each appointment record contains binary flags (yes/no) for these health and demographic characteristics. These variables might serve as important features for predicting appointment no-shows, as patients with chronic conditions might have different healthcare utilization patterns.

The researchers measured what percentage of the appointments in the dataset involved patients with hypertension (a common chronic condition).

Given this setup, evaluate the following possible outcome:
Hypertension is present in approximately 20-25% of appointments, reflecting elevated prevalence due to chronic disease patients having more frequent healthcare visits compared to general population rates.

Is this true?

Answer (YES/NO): NO